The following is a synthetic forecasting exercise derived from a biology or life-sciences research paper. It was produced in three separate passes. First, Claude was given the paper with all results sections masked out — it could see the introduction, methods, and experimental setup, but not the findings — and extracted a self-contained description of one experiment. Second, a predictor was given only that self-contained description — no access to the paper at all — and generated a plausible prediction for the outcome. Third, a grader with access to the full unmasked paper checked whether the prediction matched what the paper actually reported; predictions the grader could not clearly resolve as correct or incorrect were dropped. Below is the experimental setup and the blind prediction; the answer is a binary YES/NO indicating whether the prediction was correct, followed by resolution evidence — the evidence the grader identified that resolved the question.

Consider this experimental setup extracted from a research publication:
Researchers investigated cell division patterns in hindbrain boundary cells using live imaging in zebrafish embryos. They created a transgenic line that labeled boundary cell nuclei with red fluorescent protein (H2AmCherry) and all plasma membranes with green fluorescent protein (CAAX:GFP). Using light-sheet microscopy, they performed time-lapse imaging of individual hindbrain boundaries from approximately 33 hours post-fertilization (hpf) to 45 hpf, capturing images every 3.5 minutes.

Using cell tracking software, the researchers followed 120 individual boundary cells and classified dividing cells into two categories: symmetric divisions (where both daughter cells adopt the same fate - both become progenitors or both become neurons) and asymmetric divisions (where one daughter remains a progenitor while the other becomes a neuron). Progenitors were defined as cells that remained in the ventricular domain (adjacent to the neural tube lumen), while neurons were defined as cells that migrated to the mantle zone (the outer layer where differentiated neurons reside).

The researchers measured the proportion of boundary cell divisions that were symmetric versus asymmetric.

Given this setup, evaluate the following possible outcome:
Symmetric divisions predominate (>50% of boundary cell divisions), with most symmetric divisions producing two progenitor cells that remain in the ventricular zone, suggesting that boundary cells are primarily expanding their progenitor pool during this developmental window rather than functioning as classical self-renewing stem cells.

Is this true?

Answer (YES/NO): NO